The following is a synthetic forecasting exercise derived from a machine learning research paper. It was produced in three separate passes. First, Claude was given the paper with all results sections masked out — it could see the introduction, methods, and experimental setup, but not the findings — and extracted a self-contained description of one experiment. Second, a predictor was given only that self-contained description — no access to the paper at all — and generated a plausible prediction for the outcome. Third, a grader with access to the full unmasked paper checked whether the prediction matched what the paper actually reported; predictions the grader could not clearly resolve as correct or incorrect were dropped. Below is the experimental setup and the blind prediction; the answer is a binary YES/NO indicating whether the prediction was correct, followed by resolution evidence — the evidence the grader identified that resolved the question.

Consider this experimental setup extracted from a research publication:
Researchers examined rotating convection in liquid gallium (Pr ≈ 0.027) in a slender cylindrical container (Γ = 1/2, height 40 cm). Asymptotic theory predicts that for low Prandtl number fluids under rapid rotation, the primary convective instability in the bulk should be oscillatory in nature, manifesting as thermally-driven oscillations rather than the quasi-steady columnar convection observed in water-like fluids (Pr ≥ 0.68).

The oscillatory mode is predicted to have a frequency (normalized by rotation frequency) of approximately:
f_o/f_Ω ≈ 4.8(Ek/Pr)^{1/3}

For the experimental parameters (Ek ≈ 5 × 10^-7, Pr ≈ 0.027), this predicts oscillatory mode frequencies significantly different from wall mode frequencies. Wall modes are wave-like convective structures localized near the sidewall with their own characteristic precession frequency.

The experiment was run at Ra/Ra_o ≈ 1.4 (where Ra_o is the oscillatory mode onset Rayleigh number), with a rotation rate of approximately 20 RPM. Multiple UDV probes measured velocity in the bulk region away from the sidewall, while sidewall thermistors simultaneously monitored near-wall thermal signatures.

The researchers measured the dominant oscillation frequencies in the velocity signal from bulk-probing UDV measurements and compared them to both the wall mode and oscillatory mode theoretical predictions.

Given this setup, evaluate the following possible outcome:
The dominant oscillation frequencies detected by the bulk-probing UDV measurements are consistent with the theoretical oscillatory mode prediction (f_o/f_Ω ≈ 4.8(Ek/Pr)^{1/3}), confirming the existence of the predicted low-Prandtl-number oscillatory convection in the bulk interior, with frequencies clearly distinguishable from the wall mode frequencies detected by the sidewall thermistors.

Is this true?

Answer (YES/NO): NO